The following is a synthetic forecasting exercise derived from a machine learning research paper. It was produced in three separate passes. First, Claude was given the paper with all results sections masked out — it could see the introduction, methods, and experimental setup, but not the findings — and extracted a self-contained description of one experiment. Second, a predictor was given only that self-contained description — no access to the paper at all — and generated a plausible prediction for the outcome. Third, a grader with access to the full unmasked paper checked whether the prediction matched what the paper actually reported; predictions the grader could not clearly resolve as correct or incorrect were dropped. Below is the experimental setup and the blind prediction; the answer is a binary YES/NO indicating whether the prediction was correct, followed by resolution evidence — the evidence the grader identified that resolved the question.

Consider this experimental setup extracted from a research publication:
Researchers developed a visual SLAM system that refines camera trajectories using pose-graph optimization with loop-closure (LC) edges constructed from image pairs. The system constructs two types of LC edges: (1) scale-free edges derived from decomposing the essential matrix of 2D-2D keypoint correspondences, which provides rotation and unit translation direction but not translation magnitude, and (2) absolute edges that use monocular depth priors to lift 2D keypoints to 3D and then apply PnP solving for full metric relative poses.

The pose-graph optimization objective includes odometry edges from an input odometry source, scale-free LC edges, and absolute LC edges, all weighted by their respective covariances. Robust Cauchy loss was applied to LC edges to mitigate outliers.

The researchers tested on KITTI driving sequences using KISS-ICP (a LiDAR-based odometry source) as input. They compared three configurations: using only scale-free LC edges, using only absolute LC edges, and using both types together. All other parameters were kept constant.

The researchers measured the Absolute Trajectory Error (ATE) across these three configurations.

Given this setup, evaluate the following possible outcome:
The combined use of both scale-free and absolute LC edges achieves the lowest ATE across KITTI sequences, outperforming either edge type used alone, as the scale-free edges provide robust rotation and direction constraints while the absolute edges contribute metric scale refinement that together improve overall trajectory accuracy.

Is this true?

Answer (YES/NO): YES